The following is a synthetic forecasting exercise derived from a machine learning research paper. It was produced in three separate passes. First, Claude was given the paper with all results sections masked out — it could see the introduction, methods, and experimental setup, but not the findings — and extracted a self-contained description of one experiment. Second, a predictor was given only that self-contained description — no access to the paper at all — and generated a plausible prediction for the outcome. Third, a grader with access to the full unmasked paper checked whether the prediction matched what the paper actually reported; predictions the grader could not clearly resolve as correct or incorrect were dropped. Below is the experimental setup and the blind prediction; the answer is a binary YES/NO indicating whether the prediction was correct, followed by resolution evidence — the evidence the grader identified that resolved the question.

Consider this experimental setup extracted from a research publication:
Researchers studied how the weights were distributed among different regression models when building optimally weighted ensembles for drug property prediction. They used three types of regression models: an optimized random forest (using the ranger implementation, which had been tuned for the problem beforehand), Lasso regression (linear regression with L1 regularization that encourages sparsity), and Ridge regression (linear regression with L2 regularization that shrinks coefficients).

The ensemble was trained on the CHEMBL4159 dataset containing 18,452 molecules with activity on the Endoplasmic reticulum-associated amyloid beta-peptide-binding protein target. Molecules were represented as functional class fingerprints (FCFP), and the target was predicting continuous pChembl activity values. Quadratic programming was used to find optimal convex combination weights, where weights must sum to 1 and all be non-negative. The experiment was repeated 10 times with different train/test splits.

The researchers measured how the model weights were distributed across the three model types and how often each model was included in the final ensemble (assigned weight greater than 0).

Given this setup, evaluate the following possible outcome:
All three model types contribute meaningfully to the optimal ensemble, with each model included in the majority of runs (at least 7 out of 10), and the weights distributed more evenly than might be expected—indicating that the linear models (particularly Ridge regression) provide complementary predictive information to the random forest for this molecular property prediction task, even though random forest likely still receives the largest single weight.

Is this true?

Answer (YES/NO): NO